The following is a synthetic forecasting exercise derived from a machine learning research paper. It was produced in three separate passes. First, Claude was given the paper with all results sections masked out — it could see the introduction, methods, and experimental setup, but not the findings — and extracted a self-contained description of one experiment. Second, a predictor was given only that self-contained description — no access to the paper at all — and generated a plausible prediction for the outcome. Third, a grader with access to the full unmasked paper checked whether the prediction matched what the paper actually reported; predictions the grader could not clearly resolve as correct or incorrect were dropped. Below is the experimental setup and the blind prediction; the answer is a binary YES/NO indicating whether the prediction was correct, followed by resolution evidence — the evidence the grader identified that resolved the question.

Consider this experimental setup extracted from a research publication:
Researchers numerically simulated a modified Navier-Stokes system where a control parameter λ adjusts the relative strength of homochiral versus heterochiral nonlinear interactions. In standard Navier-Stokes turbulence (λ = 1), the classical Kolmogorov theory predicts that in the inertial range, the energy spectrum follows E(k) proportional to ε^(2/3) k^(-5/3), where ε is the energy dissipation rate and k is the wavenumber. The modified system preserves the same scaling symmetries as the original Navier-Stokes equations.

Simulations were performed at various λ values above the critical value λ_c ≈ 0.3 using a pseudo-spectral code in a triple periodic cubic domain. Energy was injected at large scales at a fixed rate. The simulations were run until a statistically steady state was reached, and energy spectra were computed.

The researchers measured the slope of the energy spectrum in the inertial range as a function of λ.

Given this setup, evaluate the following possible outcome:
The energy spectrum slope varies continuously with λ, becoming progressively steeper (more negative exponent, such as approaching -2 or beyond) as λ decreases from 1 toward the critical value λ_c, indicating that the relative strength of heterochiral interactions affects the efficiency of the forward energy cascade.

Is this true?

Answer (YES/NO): NO